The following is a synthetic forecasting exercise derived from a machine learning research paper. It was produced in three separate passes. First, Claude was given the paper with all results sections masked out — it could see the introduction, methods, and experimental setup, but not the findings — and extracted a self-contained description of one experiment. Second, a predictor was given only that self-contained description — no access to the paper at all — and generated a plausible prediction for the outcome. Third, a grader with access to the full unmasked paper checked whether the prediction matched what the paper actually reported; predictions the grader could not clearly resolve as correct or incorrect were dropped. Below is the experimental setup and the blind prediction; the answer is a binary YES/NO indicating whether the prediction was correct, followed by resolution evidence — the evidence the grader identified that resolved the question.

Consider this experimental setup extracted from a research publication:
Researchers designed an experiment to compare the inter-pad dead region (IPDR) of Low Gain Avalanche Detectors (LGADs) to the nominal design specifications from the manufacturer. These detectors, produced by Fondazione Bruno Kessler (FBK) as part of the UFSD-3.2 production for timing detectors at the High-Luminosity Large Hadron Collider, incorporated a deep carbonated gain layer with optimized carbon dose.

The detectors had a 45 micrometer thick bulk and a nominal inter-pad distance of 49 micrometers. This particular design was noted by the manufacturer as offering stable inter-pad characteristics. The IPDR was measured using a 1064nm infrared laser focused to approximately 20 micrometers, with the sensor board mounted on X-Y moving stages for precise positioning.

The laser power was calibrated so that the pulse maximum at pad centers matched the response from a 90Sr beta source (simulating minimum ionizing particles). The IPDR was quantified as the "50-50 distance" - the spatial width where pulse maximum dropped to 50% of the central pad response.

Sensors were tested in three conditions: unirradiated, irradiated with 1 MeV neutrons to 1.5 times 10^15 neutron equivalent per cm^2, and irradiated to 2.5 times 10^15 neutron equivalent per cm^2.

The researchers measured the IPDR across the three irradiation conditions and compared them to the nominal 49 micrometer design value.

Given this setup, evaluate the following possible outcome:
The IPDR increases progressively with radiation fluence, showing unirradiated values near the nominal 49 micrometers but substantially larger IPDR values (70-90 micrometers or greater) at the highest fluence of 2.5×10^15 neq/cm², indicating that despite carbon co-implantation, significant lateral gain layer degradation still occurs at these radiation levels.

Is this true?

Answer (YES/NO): NO